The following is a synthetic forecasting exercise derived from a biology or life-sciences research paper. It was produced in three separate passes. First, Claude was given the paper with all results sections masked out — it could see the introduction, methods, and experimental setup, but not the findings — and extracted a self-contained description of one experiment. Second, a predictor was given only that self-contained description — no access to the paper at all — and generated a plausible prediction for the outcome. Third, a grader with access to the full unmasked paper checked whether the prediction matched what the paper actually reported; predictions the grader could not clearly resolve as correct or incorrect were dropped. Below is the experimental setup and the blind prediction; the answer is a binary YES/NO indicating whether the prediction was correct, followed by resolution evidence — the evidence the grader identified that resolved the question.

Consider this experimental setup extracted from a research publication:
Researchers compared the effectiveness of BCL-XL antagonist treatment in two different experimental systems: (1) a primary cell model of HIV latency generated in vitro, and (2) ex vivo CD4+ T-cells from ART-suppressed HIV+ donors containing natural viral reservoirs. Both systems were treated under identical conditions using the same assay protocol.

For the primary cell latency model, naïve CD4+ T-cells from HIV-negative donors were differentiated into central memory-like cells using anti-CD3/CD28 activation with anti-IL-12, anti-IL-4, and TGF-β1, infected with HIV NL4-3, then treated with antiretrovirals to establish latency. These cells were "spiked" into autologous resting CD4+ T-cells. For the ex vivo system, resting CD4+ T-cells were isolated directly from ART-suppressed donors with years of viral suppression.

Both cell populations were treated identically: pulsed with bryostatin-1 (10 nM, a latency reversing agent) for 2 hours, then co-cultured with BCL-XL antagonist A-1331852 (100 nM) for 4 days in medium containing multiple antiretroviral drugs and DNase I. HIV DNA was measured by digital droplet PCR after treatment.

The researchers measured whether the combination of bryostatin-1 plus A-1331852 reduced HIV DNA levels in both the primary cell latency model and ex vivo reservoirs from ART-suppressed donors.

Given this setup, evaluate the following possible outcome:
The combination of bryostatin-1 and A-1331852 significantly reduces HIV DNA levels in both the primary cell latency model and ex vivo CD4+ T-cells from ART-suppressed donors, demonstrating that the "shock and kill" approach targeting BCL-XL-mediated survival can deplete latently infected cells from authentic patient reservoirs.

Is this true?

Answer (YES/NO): NO